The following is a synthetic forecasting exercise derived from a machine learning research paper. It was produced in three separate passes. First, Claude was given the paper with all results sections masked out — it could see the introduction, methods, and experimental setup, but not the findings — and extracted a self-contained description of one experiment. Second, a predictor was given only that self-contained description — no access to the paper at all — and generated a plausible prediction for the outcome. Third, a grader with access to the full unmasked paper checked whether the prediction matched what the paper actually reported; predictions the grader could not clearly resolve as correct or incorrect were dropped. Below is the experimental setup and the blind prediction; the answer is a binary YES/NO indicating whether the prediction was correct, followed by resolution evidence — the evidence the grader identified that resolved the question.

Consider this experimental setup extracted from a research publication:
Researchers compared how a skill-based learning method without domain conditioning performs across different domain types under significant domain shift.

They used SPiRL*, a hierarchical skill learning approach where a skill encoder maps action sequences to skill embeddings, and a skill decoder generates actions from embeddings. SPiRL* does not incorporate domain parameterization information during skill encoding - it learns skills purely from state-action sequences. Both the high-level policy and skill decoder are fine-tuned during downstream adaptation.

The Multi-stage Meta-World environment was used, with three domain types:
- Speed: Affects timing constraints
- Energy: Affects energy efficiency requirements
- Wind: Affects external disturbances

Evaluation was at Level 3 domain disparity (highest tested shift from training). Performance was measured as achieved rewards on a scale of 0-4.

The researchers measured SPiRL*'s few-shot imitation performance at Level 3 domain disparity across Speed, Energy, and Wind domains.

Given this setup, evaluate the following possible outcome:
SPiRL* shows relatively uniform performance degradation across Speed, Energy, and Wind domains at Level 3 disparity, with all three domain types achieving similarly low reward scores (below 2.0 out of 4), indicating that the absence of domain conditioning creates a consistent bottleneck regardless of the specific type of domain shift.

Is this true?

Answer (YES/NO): NO